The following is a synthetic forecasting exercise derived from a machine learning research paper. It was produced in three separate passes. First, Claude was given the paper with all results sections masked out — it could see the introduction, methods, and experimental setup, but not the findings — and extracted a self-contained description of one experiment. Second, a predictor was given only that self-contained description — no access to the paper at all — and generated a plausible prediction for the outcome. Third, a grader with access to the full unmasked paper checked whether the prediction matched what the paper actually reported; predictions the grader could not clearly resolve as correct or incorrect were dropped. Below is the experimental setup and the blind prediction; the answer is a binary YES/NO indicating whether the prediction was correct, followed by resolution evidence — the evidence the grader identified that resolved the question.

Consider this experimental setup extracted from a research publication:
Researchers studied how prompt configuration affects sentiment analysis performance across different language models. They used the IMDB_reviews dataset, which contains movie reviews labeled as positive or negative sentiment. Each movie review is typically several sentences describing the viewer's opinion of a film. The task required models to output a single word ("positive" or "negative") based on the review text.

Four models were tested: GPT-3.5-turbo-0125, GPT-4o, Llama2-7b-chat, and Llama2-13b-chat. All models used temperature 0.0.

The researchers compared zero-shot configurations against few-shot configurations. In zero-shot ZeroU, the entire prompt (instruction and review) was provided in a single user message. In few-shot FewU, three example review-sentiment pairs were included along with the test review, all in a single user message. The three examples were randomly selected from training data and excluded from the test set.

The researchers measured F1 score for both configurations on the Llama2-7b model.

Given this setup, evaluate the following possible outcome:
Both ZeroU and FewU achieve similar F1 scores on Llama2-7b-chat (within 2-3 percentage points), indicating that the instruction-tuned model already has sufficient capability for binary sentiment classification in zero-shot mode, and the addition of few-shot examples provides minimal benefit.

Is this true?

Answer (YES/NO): NO